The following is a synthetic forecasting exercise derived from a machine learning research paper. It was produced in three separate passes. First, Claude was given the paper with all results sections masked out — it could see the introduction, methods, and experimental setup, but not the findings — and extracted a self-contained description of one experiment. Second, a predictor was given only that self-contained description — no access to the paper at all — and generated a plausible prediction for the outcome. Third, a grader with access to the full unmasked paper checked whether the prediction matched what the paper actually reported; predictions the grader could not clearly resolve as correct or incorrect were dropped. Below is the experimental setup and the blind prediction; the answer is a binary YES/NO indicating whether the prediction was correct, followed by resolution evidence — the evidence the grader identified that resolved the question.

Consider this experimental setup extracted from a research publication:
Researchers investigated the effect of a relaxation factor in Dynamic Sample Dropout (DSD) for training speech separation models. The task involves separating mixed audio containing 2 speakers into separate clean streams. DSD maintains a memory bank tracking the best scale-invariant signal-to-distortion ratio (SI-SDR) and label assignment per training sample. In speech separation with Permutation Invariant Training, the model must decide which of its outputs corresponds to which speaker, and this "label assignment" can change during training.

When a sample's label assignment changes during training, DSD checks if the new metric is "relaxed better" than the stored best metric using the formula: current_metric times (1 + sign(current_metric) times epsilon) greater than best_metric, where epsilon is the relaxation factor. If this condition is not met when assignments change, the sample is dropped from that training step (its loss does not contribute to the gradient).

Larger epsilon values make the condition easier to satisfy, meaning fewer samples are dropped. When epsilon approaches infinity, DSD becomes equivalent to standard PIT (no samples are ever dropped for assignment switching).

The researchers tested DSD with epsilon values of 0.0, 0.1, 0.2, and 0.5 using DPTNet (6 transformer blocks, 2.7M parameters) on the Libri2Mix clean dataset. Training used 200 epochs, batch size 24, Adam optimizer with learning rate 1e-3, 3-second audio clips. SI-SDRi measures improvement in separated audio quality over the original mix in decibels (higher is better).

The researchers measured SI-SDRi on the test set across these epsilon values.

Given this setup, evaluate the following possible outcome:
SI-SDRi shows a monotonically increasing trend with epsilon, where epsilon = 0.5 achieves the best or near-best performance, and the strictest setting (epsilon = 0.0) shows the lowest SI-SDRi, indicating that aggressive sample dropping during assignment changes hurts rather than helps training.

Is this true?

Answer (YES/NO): NO